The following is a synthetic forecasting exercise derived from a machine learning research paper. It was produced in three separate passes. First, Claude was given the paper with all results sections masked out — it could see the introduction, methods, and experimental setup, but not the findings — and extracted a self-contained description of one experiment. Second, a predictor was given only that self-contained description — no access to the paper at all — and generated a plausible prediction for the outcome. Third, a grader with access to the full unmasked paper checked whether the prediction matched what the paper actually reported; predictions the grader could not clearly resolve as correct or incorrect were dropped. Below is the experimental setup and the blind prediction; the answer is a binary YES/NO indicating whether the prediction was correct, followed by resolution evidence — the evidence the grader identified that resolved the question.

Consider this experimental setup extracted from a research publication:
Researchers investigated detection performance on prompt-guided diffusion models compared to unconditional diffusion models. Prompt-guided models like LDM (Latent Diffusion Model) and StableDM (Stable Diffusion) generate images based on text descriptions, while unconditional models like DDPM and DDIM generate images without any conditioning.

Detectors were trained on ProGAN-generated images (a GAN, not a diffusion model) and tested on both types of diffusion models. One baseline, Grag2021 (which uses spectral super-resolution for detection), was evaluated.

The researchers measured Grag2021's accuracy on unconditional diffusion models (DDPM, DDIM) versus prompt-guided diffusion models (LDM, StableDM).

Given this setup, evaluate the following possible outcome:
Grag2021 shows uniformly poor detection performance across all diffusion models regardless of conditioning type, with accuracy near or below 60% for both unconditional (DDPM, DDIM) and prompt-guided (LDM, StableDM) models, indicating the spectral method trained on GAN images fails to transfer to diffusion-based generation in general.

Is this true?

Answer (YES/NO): NO